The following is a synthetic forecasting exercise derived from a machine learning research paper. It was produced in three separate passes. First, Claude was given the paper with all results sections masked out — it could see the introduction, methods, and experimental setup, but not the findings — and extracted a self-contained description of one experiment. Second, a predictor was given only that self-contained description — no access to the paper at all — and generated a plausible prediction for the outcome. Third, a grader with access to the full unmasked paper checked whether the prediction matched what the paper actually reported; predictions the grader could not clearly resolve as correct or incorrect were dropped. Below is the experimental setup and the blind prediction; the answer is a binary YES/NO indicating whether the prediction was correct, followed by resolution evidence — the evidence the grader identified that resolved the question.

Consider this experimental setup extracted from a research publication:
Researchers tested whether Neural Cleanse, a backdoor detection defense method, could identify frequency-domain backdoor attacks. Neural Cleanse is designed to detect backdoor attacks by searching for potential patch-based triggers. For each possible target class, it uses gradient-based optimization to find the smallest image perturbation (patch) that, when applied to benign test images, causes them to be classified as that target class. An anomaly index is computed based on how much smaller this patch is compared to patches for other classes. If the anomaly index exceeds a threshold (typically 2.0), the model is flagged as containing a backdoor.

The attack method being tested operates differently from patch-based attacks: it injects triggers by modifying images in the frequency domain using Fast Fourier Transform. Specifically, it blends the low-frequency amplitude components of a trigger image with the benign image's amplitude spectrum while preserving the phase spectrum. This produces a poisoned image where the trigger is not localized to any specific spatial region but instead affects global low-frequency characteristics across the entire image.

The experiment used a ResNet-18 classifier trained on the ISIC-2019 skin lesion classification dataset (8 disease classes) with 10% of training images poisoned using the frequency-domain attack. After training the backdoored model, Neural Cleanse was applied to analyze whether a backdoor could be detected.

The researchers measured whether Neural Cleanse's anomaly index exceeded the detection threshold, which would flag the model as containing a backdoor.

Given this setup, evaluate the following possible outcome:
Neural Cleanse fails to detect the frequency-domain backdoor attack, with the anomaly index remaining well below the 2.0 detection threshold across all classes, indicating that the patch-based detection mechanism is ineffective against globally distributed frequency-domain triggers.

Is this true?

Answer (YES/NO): YES